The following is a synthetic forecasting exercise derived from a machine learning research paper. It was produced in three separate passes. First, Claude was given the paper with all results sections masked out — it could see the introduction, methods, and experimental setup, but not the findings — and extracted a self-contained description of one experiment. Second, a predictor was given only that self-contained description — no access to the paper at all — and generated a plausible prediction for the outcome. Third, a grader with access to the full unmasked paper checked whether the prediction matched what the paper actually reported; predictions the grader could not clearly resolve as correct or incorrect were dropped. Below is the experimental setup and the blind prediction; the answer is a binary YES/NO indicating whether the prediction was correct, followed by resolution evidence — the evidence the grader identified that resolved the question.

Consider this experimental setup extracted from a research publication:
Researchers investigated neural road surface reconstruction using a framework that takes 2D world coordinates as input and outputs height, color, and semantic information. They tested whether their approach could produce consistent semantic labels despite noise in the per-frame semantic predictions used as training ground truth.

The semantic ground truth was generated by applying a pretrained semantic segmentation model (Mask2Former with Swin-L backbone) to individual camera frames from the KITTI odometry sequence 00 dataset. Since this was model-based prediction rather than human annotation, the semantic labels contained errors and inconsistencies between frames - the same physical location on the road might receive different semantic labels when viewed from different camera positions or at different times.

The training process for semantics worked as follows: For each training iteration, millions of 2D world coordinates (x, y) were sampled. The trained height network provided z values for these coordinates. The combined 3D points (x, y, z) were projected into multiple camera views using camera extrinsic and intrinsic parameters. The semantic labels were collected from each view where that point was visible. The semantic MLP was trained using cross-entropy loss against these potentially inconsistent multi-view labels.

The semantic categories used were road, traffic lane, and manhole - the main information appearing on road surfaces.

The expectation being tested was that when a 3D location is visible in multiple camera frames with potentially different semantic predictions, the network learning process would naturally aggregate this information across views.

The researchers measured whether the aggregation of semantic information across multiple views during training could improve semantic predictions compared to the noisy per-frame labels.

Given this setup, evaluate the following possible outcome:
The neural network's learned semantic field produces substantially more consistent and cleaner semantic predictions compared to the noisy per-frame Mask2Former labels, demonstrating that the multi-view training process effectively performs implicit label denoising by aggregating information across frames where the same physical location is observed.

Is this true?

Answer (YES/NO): NO